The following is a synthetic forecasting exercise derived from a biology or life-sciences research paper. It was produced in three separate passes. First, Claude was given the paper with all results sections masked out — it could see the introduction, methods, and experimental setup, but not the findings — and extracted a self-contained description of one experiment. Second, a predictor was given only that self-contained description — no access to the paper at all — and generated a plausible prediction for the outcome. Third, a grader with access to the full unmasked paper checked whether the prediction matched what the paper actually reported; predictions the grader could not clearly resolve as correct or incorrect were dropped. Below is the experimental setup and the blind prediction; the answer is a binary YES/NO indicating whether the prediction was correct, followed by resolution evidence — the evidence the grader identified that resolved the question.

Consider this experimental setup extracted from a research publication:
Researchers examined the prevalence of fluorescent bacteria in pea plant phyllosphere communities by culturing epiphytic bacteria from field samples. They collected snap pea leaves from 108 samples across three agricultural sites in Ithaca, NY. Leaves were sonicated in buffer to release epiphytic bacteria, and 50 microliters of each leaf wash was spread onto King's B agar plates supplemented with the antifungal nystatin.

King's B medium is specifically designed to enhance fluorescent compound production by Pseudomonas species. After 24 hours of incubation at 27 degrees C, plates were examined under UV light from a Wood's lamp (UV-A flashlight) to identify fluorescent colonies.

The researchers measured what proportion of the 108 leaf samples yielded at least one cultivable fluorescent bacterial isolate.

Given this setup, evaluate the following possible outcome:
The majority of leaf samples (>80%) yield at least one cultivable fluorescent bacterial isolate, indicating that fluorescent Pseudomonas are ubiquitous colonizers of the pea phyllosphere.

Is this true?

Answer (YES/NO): NO